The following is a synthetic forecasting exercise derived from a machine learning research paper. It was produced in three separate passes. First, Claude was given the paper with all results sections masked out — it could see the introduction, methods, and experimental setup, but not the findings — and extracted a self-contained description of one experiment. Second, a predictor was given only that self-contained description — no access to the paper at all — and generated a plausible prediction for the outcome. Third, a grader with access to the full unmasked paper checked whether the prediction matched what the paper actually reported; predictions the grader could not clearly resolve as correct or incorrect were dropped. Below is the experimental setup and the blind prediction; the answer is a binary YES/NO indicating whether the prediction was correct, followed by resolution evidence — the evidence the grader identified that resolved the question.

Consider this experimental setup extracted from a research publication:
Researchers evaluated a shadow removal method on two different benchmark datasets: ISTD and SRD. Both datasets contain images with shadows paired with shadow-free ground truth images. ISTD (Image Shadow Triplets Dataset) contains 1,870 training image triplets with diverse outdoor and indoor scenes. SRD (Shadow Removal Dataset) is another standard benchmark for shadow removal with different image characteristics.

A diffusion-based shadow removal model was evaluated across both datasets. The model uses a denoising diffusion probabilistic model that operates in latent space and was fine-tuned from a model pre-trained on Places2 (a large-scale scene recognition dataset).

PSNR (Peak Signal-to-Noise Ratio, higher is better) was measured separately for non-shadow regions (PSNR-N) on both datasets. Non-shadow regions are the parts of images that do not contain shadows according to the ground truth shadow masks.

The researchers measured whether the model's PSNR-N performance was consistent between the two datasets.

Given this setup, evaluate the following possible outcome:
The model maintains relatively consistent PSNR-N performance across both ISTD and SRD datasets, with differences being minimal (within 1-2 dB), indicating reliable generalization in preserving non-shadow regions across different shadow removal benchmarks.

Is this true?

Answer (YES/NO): YES